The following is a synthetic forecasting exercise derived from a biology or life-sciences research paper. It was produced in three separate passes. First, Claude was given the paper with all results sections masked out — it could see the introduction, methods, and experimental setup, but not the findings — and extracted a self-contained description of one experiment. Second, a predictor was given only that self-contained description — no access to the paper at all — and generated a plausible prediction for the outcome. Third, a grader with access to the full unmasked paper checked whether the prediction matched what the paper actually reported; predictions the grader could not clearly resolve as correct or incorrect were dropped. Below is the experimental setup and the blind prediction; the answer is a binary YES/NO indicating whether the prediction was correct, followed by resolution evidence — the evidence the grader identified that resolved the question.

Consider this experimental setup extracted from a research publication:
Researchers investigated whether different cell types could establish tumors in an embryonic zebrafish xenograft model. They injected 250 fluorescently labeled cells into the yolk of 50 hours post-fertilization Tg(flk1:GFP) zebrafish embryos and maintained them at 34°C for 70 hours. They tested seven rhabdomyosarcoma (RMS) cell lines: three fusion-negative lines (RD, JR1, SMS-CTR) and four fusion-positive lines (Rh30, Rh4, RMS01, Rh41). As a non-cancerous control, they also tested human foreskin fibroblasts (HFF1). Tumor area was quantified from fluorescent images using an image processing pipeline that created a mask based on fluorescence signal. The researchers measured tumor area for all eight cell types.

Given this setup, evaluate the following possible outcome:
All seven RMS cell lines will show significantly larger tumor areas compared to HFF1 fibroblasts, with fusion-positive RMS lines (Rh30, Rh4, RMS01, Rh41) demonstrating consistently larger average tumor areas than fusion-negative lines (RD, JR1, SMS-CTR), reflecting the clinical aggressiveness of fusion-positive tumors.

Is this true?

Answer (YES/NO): YES